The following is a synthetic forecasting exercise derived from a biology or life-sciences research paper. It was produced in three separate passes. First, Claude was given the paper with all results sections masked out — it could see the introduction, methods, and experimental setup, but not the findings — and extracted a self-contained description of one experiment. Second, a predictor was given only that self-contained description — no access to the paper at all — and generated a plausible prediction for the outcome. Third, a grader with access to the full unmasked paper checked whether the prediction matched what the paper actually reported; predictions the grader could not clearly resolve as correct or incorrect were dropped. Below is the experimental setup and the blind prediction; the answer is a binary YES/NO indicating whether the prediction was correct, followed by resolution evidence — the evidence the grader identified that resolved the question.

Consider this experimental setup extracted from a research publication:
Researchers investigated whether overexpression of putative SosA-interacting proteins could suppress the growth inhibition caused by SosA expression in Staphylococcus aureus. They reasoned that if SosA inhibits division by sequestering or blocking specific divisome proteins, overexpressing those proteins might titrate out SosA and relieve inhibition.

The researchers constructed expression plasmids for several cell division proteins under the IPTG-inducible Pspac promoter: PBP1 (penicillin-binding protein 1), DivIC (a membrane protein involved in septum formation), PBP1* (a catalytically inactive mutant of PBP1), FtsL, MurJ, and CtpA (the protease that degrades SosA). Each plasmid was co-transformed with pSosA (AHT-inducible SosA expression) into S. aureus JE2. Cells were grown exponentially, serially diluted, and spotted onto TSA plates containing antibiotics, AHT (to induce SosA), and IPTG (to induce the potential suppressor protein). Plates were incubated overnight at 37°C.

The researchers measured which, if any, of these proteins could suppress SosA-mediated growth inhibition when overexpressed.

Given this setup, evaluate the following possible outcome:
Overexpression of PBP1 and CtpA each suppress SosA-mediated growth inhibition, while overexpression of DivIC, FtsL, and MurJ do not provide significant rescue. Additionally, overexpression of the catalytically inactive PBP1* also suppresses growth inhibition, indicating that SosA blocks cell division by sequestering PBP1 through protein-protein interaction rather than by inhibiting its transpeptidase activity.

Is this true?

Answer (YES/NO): NO